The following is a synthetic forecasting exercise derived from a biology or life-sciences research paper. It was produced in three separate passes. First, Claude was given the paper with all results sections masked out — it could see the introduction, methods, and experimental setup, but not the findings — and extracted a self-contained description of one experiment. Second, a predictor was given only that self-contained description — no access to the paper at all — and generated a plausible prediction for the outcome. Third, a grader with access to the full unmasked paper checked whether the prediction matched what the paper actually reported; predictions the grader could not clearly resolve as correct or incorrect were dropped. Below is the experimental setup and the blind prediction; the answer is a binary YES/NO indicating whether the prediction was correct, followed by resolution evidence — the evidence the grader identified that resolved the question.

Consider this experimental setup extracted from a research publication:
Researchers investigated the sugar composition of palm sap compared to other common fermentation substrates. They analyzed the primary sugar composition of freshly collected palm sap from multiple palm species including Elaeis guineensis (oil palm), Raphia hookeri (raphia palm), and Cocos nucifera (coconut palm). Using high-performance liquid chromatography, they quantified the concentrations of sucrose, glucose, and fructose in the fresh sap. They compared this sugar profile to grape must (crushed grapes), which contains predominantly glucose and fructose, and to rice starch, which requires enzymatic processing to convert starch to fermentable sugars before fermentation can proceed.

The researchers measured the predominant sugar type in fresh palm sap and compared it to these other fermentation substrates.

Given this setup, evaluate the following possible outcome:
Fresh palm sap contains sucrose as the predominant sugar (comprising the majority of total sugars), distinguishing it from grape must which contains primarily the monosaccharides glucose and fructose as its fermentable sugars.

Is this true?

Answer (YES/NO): YES